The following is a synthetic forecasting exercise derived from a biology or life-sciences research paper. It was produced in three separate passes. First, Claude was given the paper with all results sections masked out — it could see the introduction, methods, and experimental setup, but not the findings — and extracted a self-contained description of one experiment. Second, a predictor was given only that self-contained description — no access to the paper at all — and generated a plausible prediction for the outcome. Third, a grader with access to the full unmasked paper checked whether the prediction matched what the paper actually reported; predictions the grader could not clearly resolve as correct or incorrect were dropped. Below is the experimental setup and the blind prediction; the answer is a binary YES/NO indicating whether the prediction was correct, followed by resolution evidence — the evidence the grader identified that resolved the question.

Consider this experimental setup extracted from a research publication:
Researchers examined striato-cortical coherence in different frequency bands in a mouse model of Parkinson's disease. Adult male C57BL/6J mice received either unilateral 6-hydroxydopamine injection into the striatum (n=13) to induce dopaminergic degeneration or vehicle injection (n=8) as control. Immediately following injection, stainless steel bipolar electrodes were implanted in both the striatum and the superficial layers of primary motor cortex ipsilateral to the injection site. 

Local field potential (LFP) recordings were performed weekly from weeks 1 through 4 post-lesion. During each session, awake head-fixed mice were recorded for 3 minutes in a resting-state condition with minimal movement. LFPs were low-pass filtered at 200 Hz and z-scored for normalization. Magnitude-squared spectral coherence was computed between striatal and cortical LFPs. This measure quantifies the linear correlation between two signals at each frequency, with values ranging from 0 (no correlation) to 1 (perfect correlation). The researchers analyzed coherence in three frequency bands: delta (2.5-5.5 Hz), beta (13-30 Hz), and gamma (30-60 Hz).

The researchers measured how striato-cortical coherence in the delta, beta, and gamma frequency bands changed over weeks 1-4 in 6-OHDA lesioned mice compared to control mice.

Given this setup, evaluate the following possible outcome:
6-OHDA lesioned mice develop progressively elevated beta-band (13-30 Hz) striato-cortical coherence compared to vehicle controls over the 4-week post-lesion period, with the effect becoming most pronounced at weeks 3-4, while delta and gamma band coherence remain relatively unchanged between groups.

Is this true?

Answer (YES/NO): NO